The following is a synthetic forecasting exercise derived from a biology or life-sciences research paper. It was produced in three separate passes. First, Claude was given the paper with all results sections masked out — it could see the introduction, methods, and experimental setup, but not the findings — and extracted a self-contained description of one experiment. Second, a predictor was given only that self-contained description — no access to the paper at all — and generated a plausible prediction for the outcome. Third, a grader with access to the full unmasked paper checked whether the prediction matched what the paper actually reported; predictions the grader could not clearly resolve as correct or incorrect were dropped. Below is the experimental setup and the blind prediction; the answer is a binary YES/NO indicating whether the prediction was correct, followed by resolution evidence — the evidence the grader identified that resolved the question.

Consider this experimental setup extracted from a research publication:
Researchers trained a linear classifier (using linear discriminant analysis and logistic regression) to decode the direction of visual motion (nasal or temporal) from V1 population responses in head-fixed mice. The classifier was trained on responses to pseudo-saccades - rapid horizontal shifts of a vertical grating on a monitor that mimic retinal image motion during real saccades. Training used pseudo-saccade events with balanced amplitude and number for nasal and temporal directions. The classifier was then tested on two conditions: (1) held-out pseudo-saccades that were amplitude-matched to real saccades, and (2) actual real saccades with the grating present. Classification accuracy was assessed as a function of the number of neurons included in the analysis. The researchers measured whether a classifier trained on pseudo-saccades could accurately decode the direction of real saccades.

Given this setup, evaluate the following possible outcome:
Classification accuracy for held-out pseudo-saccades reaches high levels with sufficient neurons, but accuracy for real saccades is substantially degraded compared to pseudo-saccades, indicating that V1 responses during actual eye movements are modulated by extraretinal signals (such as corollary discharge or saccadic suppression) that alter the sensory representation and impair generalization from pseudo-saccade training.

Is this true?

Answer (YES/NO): YES